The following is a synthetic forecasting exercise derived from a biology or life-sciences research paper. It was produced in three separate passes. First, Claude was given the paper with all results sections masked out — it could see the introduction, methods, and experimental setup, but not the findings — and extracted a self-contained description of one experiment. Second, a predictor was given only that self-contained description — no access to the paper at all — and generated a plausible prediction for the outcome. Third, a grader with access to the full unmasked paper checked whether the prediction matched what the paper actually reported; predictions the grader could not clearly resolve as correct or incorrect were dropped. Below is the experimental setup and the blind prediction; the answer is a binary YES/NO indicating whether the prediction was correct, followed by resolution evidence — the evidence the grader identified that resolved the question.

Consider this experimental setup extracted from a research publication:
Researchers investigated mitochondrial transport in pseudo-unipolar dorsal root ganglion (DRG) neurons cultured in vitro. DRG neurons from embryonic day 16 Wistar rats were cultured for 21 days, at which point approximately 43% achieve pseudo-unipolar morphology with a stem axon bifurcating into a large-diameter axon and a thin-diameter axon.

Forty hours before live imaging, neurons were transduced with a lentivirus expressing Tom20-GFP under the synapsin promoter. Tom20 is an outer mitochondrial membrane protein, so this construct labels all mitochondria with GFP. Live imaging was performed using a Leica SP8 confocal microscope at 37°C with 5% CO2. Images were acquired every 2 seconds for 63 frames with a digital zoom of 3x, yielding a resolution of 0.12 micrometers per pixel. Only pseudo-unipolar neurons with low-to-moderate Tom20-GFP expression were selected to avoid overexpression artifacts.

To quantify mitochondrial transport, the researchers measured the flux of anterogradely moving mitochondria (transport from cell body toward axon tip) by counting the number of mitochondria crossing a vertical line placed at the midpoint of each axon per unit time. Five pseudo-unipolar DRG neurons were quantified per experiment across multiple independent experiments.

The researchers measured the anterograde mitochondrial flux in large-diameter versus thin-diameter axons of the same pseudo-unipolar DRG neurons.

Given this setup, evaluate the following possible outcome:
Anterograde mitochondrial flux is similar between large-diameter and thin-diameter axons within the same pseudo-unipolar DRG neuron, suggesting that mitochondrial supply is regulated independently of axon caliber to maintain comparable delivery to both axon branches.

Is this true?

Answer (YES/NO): NO